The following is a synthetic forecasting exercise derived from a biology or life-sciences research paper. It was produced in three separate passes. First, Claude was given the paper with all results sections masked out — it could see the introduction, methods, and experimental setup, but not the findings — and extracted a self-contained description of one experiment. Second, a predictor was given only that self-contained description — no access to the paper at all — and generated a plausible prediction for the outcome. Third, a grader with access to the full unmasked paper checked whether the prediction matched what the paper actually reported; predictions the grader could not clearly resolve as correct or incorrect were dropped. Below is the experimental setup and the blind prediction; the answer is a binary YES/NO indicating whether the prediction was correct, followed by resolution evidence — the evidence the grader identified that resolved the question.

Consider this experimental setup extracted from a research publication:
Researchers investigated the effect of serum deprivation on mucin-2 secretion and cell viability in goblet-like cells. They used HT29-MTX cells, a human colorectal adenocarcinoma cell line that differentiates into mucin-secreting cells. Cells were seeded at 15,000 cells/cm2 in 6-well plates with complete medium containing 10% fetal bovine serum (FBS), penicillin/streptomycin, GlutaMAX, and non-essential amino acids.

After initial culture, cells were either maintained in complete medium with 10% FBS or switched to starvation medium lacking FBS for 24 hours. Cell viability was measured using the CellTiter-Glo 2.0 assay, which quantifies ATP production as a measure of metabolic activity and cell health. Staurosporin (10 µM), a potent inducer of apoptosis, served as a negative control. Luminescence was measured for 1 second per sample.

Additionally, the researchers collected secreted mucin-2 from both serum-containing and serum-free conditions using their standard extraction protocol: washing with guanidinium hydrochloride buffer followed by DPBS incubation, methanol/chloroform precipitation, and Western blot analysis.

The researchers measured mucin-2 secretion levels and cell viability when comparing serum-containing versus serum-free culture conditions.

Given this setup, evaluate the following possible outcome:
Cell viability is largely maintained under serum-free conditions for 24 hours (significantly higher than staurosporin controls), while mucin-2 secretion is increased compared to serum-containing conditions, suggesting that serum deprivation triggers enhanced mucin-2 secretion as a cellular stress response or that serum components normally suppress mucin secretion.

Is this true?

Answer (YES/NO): YES